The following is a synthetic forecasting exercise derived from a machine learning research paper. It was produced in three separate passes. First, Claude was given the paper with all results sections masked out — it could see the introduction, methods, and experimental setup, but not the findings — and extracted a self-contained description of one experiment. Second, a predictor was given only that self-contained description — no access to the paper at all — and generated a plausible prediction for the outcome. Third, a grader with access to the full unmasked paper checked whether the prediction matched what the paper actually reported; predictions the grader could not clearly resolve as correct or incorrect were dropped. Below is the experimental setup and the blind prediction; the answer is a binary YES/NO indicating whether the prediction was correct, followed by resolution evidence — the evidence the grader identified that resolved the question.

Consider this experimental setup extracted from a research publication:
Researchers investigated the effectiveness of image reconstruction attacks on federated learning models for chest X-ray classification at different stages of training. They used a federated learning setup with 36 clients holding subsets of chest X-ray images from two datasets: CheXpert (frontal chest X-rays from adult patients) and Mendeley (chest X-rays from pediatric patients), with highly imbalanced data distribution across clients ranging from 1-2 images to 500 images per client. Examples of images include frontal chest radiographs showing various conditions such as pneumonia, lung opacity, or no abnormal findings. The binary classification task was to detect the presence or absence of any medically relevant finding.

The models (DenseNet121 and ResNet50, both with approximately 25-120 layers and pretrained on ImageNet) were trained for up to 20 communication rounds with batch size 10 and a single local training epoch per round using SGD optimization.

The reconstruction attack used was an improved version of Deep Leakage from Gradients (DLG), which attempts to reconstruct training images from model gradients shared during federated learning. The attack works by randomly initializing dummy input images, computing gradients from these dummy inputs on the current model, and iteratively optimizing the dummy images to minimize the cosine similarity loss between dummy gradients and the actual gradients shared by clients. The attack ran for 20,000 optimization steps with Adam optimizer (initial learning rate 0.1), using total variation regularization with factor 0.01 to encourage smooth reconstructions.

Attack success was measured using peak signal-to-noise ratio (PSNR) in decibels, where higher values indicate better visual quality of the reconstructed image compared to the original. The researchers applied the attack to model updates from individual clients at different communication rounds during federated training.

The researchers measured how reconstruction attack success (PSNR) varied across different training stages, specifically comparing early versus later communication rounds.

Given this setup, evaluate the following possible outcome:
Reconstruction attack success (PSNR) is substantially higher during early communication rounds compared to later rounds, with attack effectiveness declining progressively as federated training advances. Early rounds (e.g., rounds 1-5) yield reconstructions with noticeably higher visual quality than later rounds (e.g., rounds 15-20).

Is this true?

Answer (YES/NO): NO